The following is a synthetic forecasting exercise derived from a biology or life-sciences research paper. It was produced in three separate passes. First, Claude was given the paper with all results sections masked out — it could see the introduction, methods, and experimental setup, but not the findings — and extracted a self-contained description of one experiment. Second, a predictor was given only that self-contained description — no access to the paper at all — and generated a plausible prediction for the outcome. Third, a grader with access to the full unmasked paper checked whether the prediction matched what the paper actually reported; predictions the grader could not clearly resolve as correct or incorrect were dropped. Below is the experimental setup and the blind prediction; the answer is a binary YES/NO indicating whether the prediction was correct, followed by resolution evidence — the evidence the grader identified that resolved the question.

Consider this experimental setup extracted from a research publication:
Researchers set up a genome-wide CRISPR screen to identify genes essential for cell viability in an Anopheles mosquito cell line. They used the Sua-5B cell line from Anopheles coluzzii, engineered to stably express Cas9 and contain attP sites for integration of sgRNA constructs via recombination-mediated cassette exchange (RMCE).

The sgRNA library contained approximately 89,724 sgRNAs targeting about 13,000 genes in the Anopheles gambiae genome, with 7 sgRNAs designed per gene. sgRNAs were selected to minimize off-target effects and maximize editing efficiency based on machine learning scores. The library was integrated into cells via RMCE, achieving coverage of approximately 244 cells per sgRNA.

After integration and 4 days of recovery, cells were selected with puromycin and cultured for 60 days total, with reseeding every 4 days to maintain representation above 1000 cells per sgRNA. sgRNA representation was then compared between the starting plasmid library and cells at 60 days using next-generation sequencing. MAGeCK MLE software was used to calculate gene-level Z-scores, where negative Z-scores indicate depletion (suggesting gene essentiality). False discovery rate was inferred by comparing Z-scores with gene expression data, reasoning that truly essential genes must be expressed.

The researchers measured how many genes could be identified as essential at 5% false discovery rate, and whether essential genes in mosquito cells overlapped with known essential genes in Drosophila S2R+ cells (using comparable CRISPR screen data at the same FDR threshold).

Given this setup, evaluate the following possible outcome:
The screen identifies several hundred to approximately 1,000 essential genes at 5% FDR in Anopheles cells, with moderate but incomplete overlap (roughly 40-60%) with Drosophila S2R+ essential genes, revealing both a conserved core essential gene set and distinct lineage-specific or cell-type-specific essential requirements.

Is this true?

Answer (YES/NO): NO